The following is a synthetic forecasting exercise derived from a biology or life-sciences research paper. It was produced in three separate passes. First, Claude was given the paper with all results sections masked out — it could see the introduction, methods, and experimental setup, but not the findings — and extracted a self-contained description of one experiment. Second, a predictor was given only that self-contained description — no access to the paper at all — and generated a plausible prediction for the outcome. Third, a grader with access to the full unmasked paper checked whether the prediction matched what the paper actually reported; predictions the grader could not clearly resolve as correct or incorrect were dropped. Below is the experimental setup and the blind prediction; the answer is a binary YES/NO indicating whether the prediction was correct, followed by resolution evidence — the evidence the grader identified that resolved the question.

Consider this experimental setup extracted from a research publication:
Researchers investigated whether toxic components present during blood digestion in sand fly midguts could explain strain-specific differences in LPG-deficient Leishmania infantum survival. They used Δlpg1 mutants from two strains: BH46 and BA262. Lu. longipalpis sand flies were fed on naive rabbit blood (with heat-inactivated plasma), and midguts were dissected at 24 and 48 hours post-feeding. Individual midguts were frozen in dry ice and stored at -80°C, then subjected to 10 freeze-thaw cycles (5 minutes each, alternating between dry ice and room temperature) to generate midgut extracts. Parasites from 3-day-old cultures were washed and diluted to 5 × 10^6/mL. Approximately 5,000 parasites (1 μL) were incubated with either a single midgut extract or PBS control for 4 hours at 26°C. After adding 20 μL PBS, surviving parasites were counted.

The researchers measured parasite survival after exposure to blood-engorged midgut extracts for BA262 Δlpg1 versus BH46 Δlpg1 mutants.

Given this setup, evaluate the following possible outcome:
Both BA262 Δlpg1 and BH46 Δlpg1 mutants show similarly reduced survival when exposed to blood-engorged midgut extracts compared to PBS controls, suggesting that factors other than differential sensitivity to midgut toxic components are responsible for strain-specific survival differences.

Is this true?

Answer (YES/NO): NO